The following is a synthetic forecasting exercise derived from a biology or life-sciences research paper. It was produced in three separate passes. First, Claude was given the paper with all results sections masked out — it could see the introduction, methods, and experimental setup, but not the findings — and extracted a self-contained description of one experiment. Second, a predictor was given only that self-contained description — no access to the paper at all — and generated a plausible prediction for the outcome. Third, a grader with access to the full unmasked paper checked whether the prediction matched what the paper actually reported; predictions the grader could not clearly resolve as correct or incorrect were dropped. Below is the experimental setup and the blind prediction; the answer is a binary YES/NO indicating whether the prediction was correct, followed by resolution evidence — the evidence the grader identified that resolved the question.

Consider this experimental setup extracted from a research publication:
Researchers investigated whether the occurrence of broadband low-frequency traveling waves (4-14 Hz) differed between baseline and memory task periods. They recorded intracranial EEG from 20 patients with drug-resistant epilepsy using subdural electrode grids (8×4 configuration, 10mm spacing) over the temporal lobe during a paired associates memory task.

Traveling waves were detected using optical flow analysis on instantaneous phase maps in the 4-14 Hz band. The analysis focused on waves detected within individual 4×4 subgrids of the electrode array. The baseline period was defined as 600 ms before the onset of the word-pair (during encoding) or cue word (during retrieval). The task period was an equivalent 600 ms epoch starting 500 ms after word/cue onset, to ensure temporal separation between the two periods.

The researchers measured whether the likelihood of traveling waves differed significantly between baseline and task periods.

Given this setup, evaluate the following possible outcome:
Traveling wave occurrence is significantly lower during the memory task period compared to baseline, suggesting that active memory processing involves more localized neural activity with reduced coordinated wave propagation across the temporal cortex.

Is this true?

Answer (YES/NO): NO